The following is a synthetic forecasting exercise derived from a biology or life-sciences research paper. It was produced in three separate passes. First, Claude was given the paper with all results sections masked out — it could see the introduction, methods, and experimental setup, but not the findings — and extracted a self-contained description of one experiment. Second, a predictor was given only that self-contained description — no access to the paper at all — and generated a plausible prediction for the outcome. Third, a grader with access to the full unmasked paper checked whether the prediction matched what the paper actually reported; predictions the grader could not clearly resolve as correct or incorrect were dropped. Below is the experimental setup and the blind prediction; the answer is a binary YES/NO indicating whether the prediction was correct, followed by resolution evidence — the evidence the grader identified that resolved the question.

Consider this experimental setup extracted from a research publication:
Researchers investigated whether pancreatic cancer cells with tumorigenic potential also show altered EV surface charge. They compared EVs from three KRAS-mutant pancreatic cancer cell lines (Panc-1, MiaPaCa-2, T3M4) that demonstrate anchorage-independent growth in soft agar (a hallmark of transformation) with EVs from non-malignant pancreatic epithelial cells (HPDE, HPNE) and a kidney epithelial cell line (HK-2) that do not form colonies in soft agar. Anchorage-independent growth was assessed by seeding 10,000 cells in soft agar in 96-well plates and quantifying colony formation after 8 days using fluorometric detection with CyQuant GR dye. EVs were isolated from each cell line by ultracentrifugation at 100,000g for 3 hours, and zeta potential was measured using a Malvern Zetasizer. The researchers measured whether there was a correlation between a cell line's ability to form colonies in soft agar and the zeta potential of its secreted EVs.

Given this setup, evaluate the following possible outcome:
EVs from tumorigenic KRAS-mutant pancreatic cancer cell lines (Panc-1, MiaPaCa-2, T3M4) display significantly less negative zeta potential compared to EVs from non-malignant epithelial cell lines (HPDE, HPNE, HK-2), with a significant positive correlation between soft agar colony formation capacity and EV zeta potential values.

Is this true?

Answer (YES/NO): NO